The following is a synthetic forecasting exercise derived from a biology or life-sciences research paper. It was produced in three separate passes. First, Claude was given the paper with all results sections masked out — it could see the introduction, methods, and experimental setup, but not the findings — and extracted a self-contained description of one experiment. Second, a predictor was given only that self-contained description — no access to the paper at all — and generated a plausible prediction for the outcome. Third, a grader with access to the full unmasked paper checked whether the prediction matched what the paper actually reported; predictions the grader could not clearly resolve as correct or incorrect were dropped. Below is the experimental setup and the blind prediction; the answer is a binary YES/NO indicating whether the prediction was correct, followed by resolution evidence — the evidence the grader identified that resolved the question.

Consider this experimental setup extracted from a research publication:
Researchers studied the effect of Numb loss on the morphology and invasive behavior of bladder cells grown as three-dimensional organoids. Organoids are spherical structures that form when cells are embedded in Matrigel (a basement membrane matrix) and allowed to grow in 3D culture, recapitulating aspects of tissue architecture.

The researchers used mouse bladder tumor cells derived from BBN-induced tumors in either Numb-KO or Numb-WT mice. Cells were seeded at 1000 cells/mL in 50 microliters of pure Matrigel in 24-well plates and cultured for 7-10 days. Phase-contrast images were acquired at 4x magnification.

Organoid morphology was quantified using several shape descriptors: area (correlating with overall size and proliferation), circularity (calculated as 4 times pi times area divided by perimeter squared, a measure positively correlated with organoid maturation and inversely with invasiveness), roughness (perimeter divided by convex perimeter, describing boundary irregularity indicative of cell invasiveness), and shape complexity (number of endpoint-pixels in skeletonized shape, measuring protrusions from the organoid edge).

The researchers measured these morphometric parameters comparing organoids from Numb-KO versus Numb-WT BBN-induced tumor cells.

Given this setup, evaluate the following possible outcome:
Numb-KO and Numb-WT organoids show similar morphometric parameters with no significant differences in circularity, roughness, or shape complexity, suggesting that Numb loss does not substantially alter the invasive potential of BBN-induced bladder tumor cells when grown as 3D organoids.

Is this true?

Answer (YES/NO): NO